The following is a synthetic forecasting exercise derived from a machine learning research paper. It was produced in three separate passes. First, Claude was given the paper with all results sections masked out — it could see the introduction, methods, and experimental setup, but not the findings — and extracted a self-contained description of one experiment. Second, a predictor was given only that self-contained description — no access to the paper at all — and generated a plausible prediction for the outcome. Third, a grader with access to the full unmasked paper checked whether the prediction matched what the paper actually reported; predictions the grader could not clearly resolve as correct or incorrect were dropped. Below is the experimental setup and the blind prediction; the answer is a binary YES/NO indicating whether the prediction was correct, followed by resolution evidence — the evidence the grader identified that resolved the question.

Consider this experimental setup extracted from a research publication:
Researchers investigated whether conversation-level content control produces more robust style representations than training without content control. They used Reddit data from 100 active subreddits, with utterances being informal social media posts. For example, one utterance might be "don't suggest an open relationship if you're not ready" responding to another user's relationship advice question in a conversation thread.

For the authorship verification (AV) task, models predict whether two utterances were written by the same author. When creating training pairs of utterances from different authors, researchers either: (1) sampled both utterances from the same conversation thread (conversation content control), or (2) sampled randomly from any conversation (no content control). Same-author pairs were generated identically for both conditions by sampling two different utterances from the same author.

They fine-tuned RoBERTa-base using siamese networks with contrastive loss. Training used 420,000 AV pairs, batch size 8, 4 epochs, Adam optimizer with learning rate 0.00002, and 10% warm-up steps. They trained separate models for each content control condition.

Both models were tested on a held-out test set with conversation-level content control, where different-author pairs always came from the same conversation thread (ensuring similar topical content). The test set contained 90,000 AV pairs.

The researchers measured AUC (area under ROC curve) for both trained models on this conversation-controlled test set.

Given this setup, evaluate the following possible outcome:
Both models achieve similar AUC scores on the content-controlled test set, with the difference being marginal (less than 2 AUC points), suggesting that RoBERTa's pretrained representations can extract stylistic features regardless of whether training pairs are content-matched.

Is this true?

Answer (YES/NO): NO